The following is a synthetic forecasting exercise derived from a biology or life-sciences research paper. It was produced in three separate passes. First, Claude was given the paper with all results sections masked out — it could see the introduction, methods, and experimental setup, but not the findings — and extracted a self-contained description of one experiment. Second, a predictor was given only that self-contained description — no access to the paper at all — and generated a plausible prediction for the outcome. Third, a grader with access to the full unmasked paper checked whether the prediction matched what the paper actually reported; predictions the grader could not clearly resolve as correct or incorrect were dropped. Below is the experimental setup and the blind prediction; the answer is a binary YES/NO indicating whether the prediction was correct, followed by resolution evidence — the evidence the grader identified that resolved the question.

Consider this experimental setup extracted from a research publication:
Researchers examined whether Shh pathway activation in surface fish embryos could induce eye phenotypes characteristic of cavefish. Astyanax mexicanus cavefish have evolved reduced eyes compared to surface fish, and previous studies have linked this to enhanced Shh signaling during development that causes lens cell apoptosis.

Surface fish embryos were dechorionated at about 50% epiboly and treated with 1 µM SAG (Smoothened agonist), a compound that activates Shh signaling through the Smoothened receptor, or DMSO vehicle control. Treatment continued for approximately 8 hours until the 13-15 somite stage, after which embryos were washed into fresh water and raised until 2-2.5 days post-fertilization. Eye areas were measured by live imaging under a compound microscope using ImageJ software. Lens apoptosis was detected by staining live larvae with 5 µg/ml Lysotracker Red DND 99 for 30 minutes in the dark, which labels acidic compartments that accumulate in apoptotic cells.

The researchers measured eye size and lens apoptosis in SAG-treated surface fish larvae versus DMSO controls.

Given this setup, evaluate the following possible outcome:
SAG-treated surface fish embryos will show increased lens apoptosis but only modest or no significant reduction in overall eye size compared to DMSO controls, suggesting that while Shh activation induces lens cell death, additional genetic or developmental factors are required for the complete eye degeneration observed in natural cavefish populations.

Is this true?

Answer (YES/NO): NO